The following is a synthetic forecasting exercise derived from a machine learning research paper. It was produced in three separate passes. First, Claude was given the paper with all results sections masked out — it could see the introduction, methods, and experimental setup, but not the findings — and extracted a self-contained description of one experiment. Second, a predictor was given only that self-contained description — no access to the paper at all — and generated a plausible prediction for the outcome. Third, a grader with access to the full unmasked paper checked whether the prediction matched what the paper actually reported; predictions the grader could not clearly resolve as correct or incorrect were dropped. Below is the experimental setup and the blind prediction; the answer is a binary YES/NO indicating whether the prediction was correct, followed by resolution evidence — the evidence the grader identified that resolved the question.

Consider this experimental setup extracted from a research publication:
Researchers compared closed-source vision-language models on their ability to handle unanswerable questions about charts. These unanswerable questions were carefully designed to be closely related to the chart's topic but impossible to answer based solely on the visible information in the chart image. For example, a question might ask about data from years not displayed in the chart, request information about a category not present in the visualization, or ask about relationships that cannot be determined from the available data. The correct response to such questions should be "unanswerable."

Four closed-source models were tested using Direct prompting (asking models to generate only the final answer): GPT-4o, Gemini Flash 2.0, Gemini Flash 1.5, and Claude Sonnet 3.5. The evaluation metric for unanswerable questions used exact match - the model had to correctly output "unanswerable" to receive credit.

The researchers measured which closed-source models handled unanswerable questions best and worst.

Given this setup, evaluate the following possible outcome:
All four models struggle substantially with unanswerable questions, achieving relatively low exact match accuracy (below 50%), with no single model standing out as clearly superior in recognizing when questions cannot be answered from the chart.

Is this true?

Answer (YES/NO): NO